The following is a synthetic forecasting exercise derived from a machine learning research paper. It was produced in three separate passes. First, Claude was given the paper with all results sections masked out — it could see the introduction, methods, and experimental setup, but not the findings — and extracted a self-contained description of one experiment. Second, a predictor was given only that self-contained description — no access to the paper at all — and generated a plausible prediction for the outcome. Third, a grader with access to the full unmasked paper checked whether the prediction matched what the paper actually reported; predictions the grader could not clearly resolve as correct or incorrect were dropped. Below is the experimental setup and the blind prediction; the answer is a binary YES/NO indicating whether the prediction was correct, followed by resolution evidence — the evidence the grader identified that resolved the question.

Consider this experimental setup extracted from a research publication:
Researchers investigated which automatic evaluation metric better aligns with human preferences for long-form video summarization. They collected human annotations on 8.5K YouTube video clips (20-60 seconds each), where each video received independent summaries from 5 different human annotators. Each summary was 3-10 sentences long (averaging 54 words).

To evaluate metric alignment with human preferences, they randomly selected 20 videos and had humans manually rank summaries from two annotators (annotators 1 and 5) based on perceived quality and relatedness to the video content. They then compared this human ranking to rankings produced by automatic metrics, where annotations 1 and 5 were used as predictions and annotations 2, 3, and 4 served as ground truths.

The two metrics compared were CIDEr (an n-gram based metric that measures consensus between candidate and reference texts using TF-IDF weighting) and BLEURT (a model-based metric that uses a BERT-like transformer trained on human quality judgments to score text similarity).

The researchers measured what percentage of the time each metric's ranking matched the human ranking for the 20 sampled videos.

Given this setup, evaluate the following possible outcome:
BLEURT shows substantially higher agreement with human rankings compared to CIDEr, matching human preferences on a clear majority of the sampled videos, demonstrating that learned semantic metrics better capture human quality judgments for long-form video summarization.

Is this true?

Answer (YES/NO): YES